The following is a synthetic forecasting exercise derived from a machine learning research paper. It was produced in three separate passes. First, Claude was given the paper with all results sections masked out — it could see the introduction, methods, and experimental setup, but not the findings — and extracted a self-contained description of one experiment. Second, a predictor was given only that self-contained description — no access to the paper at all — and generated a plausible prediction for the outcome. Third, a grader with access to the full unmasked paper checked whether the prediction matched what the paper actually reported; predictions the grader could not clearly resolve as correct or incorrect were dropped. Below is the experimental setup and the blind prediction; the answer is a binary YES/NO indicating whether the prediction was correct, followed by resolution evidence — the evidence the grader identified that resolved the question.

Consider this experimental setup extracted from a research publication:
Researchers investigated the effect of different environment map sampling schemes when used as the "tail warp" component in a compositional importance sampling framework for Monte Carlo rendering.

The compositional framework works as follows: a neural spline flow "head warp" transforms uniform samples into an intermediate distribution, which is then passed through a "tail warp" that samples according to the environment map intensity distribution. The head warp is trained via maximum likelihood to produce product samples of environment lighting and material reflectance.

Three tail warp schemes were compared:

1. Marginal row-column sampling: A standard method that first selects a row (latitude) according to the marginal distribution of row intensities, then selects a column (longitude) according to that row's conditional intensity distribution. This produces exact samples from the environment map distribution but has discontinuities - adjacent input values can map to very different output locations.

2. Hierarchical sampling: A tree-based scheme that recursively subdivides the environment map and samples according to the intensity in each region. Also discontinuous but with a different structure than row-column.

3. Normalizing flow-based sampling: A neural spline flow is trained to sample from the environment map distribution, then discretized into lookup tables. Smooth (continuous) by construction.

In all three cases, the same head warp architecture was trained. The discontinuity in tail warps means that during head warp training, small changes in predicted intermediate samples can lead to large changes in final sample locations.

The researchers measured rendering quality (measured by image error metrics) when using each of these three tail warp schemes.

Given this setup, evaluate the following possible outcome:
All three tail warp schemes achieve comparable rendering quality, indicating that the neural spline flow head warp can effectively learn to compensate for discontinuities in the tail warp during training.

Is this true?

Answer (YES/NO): NO